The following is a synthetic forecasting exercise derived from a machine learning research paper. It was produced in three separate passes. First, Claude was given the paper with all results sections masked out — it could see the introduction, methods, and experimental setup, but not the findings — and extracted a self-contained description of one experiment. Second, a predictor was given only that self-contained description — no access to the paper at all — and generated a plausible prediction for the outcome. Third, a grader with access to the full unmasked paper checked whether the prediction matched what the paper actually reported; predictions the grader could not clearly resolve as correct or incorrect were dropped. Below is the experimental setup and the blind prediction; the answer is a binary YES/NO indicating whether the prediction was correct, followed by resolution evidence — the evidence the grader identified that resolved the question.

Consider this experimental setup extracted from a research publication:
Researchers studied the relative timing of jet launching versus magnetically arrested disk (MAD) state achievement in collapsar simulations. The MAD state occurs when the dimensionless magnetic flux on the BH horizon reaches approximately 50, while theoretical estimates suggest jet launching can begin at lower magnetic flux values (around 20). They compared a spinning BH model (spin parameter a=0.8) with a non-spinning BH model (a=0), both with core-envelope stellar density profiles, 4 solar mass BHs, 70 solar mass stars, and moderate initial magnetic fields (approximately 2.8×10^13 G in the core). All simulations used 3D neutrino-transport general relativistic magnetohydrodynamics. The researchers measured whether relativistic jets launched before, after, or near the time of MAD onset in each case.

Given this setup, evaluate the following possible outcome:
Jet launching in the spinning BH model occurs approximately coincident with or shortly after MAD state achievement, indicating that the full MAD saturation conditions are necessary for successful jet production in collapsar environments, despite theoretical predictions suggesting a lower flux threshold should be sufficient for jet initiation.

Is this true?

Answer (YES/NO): NO